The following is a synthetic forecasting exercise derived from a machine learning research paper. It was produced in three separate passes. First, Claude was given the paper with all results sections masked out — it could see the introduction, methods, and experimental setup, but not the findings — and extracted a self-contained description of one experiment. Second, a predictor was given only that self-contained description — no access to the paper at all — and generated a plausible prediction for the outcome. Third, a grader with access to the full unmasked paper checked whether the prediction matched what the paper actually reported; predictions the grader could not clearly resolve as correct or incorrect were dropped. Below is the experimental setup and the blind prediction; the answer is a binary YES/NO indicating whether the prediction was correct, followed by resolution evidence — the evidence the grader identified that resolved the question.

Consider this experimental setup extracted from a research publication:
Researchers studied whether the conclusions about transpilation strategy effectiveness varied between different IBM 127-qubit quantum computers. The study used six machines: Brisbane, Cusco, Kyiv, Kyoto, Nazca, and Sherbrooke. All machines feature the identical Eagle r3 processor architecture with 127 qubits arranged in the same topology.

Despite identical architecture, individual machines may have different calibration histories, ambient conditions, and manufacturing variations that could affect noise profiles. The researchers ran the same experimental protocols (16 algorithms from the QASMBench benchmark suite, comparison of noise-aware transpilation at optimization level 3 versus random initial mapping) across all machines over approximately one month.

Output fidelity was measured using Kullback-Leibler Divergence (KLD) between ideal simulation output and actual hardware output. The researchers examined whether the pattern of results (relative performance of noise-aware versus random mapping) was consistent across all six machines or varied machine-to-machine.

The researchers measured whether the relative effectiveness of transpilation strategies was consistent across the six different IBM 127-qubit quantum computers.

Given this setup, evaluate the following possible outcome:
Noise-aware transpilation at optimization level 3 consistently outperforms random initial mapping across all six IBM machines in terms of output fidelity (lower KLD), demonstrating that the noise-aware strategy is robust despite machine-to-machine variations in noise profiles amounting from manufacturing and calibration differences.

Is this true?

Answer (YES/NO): NO